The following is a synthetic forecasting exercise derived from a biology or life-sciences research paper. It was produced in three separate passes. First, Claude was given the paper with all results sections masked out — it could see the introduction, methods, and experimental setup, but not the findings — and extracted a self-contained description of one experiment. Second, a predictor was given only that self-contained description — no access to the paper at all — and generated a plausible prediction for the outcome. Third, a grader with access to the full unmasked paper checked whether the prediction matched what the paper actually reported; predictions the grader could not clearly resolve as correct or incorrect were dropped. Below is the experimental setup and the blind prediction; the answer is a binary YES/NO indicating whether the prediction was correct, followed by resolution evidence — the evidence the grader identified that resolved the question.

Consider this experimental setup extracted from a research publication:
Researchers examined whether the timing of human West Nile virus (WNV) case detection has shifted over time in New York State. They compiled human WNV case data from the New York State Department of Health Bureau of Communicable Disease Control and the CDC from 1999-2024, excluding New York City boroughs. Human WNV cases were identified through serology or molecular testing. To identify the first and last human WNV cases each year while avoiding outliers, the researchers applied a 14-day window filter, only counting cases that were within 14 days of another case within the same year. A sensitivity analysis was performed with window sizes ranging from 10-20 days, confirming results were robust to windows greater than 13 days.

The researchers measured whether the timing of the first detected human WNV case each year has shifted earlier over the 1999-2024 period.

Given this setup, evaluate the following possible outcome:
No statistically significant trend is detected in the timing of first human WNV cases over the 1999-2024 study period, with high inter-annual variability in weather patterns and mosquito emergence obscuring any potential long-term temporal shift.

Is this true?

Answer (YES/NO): NO